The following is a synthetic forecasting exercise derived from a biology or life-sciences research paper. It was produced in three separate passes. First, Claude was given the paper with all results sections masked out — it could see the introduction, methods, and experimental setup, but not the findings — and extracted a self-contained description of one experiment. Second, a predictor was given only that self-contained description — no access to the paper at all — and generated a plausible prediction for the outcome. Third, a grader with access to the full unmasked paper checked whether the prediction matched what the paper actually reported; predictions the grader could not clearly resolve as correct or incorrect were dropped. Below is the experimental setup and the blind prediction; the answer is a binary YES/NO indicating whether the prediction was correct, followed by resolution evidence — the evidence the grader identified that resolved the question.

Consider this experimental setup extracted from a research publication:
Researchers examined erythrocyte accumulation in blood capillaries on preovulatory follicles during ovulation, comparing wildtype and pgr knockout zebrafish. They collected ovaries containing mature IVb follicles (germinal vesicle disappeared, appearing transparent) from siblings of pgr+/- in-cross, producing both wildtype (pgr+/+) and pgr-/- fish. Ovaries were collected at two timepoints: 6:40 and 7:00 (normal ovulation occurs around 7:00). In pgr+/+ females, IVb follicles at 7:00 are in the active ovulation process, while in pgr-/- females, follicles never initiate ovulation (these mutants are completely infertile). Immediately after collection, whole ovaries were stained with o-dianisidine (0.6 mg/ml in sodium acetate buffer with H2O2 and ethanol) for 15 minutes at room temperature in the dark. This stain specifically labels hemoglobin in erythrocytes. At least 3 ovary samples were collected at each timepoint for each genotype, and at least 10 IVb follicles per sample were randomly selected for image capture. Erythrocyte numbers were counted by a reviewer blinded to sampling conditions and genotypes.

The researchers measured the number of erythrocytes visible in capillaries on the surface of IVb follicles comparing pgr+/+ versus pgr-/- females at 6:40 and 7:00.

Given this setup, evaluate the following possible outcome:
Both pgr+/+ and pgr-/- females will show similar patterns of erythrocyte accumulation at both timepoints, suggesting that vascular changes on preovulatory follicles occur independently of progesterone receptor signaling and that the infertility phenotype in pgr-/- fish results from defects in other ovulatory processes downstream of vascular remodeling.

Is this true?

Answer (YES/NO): NO